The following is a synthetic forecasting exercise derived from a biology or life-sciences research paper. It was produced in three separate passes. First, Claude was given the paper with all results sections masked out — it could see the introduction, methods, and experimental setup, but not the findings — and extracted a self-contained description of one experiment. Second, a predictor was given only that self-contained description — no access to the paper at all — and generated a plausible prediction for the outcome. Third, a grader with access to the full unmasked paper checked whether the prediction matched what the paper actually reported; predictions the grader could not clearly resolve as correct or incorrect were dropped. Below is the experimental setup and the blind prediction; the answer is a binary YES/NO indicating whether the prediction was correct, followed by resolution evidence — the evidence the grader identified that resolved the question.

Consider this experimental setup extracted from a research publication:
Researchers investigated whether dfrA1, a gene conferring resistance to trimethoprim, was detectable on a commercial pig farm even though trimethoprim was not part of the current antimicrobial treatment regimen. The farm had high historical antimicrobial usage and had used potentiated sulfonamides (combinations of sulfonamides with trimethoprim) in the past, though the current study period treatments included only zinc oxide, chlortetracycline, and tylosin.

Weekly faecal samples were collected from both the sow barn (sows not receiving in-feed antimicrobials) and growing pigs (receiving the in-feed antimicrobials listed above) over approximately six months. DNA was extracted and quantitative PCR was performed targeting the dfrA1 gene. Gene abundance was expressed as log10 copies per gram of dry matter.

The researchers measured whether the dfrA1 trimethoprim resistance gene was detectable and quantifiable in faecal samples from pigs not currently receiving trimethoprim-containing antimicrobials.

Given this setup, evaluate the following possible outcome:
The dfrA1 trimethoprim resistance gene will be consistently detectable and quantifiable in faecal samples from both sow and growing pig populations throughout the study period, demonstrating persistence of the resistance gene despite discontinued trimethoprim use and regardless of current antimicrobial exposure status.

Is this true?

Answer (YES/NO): NO